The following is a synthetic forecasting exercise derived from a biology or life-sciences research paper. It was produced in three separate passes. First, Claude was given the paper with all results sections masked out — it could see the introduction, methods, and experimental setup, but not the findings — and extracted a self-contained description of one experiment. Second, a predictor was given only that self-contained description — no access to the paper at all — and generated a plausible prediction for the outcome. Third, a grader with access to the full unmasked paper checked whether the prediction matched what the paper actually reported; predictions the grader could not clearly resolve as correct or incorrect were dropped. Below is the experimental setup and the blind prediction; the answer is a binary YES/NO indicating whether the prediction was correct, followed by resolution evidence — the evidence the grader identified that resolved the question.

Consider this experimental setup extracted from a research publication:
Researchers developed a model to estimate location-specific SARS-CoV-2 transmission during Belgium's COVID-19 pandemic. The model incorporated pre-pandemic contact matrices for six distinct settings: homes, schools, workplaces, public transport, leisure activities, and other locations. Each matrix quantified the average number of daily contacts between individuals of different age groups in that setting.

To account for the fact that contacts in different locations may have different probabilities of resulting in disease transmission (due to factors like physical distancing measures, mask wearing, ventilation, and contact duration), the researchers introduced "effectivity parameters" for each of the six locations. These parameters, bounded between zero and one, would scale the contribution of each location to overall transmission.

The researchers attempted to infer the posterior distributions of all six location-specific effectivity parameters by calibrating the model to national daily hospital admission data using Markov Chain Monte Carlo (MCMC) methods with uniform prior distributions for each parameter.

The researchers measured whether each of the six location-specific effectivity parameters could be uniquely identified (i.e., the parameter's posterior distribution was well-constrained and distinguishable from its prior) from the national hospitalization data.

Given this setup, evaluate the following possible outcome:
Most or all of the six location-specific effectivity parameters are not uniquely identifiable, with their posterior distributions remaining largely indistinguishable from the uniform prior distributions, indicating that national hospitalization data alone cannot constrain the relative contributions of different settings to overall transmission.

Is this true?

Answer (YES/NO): NO